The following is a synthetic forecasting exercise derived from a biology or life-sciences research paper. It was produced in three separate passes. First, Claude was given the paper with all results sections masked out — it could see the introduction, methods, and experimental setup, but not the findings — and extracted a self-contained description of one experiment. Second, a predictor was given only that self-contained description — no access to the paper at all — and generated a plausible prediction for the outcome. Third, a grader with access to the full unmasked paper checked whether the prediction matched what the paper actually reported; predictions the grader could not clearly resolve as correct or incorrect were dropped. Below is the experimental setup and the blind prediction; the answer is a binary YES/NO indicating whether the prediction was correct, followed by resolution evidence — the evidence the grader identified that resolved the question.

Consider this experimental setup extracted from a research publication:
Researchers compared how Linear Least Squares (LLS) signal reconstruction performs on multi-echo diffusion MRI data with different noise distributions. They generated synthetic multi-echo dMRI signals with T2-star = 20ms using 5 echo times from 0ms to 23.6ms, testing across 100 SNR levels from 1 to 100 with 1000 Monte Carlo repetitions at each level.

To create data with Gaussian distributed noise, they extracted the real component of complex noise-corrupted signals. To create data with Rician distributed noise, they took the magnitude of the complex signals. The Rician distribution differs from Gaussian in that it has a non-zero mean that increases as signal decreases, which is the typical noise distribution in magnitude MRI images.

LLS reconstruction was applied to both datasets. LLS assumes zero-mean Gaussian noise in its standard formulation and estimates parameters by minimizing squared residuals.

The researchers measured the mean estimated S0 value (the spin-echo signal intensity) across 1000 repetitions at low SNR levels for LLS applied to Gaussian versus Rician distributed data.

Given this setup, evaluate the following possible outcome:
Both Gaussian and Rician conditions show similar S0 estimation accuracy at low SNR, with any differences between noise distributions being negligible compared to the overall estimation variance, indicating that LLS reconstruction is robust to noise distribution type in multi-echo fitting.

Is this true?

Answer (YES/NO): NO